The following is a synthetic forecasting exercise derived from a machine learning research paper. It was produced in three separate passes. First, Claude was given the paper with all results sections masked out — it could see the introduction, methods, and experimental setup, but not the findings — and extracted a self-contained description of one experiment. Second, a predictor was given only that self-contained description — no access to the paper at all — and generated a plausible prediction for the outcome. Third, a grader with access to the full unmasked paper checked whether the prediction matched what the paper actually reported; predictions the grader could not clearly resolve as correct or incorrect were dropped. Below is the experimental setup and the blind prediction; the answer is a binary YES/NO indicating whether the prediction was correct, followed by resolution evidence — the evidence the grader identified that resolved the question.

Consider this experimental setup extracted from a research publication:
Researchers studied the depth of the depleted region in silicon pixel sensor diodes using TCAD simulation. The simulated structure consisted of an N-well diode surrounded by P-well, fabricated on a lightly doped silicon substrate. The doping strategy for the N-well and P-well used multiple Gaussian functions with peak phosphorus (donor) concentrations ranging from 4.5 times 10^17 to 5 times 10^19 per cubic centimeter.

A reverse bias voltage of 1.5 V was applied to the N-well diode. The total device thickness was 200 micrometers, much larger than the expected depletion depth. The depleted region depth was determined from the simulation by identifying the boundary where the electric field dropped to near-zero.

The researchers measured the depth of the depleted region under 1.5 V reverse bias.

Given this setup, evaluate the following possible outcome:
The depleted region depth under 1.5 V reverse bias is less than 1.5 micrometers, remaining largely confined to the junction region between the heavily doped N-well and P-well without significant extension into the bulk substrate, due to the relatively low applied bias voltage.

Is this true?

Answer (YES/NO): NO